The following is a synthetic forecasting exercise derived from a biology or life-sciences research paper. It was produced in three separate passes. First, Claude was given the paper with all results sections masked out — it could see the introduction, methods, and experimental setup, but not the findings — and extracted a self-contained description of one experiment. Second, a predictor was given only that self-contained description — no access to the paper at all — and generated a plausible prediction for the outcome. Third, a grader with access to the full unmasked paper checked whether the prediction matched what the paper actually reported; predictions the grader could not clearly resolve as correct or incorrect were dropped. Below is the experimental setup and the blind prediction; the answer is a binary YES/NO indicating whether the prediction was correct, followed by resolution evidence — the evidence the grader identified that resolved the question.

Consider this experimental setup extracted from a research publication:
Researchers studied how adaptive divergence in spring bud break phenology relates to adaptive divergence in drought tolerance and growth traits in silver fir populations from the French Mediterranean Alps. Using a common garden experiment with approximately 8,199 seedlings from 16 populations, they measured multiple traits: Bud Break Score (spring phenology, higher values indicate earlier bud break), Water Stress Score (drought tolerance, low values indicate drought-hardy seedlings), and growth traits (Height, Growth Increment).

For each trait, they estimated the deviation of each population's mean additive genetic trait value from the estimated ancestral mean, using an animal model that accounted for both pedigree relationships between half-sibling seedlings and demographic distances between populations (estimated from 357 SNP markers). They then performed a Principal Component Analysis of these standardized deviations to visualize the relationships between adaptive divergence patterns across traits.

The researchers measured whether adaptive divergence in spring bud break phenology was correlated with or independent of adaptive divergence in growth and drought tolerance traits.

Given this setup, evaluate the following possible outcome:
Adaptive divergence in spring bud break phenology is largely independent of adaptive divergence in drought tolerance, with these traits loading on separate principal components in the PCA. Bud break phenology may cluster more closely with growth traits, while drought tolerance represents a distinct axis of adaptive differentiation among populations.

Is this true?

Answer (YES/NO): NO